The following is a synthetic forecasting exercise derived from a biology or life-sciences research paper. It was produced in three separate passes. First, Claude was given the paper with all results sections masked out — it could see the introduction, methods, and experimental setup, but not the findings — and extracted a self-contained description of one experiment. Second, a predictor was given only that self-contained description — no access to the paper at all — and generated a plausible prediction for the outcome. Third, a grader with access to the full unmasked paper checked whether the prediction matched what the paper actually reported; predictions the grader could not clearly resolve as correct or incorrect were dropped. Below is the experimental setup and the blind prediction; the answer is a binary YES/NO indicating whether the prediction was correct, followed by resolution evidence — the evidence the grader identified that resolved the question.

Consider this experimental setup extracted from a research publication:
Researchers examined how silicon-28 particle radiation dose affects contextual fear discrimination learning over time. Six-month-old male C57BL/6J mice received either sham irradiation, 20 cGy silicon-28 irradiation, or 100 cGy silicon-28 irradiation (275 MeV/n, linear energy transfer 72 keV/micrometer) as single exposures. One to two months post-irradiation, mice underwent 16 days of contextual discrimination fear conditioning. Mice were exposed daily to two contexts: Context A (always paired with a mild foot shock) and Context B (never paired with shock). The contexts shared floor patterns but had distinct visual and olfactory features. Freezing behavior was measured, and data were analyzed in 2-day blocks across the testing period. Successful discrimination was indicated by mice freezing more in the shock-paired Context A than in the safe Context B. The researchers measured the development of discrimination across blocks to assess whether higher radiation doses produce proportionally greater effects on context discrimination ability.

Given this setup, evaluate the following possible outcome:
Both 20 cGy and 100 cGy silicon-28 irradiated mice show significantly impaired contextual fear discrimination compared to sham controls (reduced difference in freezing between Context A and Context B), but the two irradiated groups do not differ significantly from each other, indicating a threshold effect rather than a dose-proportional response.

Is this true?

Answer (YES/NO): NO